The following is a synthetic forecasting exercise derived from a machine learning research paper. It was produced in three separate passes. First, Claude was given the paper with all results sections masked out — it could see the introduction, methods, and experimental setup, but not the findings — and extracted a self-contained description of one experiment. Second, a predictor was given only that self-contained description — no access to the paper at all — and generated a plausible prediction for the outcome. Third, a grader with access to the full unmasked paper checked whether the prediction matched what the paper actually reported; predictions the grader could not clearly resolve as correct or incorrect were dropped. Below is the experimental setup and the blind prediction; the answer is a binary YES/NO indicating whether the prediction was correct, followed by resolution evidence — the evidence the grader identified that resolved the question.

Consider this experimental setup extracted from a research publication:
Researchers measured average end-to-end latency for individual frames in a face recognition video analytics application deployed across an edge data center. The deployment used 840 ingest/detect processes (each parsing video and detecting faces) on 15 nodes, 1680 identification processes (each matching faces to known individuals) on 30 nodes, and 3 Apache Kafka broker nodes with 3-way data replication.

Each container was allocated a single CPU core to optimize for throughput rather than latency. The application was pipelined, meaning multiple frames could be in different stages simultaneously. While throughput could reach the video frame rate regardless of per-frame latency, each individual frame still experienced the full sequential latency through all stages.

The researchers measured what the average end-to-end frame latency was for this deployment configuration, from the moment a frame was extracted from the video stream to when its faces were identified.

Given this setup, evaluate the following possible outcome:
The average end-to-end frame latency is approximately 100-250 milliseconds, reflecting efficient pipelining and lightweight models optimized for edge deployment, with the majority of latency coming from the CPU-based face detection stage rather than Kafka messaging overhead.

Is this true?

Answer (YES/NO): NO